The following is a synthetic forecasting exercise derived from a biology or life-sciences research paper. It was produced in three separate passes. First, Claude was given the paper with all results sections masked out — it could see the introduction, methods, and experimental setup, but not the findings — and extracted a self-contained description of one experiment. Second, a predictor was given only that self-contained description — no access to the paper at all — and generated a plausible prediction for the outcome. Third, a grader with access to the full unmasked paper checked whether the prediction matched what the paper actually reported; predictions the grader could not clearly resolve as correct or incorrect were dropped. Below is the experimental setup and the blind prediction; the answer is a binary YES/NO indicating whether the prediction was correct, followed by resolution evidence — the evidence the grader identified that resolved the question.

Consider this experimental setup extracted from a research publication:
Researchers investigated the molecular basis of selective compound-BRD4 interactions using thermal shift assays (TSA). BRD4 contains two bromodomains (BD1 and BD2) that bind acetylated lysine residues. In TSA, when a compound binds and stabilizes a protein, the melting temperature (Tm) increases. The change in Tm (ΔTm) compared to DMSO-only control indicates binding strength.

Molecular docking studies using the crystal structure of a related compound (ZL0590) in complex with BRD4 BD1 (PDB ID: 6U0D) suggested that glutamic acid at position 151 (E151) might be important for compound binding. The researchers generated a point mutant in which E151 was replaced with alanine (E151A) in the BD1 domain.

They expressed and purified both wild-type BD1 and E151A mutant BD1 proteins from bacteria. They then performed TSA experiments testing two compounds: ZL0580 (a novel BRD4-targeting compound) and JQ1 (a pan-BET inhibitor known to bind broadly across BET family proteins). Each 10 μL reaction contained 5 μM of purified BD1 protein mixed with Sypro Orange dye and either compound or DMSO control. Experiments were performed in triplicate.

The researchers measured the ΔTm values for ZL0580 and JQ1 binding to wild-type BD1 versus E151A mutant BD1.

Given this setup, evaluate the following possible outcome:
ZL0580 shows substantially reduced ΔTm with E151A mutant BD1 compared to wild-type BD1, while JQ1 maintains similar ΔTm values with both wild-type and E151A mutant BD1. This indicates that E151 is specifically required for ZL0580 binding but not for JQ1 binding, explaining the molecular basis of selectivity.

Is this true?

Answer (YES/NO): YES